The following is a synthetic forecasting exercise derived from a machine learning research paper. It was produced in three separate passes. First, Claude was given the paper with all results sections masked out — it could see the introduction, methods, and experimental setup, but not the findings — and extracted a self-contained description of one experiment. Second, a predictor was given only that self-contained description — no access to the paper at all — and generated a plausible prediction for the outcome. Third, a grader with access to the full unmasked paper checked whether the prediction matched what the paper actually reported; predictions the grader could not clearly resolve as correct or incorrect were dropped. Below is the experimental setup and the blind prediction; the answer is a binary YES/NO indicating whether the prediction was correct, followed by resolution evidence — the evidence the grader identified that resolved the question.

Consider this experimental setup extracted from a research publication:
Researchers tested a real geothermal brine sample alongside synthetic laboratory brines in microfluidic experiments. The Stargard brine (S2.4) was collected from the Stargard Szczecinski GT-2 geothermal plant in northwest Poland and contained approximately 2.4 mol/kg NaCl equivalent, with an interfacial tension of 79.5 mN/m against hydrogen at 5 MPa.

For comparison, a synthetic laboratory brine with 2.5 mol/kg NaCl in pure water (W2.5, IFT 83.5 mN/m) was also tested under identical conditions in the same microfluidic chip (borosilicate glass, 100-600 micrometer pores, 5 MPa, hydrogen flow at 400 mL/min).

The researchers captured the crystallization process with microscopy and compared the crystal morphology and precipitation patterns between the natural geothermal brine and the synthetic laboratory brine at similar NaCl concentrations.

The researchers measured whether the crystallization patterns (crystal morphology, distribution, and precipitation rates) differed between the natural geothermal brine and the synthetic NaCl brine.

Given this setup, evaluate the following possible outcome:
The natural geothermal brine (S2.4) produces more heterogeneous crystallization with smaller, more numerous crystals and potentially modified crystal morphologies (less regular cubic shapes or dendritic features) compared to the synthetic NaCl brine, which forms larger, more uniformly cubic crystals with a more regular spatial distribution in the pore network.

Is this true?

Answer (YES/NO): NO